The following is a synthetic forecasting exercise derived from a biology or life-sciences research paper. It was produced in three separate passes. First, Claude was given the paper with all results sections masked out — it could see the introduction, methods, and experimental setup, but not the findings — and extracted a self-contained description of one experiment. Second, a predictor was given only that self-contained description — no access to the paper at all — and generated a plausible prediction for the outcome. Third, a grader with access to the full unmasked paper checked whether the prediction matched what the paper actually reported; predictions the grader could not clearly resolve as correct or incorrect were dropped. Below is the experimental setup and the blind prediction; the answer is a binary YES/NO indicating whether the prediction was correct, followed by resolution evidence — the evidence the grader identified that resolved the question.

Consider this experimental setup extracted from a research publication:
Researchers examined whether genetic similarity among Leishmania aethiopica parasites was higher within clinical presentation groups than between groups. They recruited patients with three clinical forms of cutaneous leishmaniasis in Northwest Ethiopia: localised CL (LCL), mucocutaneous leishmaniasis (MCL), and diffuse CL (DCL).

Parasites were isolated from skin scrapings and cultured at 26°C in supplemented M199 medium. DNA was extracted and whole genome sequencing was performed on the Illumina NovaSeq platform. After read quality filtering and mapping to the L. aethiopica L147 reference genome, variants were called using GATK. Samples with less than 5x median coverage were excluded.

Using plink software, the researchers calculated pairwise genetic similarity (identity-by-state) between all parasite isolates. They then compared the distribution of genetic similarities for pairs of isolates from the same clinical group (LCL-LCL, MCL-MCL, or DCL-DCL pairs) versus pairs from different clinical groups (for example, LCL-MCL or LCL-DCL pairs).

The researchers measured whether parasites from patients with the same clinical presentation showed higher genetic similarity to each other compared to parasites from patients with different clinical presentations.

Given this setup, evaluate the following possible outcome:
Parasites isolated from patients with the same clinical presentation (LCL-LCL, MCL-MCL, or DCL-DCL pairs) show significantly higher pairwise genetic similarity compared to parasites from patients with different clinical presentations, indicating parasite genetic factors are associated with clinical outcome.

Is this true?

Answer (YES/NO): NO